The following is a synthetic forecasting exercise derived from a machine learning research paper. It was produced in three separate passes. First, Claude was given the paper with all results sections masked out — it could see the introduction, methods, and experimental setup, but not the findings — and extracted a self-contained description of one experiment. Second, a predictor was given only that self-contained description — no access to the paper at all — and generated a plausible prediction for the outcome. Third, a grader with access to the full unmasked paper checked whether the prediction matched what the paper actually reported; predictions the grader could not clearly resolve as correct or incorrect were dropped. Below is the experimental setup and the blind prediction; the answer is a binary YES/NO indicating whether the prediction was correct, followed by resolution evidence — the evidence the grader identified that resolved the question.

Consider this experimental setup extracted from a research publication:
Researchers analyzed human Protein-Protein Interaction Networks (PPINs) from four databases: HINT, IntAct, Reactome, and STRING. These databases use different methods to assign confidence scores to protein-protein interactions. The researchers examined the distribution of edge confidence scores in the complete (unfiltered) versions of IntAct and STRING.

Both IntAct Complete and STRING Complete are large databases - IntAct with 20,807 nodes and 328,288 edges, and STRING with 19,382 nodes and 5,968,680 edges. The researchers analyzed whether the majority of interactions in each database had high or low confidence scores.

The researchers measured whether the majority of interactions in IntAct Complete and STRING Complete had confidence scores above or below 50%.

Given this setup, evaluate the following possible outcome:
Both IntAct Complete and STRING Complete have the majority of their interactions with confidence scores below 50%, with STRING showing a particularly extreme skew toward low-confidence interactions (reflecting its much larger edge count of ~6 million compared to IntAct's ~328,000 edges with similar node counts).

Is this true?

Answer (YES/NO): YES